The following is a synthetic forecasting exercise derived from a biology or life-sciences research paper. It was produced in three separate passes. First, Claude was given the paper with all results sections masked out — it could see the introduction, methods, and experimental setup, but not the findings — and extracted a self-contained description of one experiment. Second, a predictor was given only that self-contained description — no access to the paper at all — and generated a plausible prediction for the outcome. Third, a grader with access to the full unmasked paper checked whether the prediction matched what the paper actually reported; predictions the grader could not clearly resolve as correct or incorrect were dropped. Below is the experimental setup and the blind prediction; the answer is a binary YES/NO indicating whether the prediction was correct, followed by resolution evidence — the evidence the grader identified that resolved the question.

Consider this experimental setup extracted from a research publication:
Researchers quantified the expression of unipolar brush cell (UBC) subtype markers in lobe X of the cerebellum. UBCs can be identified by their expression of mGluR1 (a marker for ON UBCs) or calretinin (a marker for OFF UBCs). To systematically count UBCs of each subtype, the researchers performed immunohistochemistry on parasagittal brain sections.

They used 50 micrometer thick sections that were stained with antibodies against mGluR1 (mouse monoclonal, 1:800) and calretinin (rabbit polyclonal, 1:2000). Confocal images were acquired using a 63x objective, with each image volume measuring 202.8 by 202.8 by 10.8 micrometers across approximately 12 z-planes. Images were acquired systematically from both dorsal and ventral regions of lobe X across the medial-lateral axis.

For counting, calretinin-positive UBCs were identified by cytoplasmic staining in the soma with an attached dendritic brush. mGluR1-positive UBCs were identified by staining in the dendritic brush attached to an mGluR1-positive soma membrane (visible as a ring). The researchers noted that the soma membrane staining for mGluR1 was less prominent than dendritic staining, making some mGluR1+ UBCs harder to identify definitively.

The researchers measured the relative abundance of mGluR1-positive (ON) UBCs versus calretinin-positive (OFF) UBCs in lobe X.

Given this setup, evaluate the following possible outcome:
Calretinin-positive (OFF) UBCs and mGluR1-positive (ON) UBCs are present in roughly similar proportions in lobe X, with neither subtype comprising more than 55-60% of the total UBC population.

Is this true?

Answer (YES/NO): NO